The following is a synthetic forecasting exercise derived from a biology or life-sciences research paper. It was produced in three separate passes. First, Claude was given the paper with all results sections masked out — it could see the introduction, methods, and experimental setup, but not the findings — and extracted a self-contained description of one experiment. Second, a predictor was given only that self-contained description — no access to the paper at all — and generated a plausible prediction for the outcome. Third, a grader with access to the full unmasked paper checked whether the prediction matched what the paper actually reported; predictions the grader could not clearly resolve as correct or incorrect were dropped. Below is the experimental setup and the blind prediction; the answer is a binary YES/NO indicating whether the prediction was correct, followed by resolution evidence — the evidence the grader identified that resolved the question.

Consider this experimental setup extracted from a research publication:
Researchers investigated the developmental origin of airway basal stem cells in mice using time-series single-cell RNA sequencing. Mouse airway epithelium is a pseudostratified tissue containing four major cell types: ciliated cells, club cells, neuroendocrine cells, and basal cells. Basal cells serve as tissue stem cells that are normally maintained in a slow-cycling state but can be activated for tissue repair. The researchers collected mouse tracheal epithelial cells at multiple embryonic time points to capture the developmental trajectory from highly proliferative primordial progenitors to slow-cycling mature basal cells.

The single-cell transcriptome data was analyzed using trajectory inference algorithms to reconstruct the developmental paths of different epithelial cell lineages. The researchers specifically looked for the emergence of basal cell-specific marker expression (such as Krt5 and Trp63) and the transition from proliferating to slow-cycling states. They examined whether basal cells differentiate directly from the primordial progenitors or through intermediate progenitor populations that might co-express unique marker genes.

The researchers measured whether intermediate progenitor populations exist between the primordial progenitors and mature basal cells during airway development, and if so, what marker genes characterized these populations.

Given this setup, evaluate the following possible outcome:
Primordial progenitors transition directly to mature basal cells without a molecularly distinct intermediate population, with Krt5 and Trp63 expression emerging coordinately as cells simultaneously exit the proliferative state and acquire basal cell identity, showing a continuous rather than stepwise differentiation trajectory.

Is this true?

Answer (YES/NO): NO